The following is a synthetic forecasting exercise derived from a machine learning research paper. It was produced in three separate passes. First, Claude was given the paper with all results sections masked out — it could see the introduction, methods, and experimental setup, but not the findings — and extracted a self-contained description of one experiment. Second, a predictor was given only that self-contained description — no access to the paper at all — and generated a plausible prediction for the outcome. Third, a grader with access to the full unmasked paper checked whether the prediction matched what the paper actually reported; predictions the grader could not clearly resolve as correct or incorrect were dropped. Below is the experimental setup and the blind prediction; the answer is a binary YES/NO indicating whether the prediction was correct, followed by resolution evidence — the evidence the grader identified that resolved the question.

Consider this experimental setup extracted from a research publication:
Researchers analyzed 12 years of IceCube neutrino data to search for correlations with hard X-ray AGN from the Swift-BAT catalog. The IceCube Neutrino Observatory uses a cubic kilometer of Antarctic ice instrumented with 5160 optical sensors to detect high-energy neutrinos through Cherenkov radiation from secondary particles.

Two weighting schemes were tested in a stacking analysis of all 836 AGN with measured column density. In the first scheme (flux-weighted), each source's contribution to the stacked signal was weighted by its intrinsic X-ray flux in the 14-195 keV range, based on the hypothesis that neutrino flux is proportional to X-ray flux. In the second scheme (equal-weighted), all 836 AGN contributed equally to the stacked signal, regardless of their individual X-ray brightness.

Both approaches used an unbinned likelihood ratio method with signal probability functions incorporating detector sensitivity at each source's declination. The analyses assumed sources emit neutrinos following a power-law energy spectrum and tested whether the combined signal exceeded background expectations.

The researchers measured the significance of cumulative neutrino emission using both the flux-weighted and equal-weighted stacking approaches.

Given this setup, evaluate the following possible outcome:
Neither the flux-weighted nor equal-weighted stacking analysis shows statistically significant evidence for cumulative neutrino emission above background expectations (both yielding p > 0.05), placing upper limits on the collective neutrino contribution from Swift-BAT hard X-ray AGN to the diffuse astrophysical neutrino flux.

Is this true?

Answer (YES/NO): YES